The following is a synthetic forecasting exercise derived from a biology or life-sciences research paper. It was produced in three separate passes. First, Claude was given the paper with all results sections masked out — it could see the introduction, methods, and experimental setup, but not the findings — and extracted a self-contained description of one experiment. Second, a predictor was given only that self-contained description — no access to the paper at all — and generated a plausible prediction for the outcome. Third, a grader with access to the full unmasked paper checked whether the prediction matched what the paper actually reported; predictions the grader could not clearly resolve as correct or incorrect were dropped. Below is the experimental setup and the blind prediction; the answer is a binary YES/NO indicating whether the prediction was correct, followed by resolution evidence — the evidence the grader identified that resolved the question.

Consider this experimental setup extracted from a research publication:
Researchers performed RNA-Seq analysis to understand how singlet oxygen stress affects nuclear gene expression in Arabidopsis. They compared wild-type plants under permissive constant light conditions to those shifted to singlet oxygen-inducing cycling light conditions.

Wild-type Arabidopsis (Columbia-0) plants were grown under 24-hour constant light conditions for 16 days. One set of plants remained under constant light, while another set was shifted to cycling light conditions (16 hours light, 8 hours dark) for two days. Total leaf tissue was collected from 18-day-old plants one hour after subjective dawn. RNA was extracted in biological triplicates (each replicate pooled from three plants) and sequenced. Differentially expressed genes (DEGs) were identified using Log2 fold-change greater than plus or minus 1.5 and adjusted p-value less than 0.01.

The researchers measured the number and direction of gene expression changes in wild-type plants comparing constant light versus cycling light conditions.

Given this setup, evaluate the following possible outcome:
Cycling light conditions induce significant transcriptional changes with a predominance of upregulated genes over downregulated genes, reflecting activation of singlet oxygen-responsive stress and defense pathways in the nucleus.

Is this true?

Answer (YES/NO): YES